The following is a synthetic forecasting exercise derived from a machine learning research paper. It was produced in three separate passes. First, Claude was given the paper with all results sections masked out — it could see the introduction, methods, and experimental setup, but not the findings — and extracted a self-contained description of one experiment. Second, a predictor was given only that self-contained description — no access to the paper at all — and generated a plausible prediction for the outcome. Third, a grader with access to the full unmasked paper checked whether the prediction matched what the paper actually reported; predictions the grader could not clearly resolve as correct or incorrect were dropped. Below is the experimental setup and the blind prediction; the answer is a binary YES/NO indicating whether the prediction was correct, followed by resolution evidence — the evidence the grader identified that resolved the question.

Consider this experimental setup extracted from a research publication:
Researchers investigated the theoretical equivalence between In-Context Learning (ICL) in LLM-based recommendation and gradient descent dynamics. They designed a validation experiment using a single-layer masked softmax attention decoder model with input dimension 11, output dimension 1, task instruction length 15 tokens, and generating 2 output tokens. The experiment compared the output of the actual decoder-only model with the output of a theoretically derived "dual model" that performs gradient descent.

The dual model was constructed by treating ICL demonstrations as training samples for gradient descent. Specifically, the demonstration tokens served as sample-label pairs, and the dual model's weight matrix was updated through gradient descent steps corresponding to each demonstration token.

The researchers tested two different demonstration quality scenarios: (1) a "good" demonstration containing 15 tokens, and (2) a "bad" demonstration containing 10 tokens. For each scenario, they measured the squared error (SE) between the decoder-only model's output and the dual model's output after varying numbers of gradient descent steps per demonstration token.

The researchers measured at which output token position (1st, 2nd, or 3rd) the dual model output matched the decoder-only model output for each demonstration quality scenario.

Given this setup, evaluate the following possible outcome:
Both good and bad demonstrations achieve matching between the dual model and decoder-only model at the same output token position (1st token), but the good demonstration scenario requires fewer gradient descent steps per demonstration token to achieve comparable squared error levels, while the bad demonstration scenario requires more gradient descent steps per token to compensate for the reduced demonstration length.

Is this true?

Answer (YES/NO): NO